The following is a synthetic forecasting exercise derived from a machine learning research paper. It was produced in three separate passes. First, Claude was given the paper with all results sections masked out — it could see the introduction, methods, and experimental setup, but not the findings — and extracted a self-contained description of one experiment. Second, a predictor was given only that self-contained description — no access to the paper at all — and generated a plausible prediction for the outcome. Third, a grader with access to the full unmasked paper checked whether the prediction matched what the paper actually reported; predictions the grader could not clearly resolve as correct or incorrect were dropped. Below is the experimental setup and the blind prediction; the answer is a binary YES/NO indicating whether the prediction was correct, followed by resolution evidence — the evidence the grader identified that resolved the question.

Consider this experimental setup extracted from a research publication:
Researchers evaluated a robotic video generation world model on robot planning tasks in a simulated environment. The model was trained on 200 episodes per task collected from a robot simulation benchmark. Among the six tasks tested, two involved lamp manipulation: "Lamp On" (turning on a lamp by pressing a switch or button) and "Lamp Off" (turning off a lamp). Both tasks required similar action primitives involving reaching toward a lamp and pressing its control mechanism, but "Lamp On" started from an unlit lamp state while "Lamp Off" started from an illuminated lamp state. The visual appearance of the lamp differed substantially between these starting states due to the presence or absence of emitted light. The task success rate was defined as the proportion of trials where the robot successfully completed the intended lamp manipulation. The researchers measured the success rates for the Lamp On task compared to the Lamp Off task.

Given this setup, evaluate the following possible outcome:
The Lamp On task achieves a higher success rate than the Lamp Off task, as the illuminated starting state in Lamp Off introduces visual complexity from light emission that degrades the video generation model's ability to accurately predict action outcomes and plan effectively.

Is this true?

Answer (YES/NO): NO